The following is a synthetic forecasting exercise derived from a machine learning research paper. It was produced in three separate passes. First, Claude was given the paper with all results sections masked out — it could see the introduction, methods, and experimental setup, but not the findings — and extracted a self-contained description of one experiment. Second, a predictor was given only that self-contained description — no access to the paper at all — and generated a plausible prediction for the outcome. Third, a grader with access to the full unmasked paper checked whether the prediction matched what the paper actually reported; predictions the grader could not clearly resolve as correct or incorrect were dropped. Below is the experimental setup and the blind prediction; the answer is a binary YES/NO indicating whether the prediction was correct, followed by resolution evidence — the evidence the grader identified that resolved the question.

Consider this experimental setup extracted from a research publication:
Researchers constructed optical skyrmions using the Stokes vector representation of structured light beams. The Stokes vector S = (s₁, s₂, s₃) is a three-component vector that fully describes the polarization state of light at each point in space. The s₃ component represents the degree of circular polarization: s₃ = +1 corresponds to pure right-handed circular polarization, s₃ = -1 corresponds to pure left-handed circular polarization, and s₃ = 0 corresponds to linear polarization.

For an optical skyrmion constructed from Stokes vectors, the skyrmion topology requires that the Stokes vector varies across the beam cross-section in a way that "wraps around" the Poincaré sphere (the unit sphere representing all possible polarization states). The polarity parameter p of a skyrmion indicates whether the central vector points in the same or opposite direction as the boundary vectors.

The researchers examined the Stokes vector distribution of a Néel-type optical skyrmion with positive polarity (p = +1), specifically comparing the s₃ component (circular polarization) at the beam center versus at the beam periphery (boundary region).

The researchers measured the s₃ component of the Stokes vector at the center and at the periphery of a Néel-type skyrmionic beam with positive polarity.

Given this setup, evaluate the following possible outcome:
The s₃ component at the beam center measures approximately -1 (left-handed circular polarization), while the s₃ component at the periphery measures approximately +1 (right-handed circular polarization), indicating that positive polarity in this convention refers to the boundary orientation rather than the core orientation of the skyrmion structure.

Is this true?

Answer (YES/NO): YES